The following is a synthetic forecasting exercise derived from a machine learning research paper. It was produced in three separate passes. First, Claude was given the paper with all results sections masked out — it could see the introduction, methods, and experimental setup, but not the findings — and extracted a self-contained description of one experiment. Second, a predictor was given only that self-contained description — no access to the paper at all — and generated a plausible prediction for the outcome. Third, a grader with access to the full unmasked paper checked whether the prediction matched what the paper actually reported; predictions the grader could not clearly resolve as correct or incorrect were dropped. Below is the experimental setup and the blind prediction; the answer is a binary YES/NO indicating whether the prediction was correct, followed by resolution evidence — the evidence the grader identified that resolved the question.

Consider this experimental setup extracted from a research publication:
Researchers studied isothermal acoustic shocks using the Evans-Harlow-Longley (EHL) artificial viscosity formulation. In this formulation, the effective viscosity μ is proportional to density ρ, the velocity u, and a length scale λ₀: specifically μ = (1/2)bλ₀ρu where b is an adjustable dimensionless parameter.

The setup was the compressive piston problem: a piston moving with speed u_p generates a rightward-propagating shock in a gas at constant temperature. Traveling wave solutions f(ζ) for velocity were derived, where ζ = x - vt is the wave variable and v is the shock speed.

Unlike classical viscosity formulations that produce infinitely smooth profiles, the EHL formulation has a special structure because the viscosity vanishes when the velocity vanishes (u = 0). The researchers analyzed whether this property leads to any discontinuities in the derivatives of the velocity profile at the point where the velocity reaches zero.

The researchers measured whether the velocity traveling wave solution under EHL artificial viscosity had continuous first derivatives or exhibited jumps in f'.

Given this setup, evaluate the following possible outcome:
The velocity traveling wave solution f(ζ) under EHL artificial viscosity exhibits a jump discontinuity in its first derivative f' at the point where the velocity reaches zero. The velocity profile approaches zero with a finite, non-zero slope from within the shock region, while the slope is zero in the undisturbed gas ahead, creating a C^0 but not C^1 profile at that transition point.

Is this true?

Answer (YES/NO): YES